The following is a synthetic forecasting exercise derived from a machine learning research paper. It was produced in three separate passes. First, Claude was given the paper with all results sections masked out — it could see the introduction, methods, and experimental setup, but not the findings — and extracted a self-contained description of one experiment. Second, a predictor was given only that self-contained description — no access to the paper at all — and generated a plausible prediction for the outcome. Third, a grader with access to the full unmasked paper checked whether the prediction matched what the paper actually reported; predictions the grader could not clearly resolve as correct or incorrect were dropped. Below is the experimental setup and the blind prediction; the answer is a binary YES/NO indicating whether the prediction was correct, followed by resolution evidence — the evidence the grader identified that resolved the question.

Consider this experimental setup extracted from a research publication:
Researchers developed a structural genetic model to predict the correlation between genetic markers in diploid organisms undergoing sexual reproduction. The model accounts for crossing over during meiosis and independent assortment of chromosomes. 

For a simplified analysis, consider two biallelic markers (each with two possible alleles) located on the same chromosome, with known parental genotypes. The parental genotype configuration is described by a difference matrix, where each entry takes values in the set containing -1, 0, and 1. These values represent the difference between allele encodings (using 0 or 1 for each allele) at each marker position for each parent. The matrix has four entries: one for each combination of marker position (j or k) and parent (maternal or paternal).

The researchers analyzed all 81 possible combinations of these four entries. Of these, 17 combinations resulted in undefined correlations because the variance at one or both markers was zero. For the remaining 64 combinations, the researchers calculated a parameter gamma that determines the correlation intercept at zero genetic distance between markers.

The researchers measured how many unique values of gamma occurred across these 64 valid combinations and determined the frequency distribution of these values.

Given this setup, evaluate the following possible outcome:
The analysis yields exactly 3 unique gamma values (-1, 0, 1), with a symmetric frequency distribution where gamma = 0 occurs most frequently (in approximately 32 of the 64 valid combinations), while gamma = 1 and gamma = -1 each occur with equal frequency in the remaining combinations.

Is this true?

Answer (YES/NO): NO